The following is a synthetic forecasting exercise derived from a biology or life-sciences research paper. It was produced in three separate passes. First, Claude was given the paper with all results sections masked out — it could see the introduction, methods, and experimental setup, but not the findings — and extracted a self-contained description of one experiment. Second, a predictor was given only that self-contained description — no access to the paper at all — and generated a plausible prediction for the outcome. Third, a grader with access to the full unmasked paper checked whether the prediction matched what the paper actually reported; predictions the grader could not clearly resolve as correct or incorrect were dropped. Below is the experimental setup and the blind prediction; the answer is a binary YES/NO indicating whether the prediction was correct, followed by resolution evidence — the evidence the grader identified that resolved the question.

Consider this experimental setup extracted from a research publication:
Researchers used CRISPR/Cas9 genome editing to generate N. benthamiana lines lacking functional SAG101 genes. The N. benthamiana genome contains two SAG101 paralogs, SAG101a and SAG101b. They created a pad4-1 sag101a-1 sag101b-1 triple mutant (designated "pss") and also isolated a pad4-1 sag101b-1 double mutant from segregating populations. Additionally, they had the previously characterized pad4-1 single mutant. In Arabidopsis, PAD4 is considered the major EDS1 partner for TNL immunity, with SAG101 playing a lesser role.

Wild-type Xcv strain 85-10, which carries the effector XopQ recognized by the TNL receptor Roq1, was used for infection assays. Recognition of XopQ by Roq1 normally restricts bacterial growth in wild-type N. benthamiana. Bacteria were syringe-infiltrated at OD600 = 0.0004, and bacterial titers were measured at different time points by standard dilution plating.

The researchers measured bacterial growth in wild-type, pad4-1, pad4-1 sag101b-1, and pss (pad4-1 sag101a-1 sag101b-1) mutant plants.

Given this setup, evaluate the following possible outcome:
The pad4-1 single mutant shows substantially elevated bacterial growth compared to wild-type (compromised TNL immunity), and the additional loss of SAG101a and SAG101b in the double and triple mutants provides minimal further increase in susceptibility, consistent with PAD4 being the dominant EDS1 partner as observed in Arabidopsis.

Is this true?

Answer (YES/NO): NO